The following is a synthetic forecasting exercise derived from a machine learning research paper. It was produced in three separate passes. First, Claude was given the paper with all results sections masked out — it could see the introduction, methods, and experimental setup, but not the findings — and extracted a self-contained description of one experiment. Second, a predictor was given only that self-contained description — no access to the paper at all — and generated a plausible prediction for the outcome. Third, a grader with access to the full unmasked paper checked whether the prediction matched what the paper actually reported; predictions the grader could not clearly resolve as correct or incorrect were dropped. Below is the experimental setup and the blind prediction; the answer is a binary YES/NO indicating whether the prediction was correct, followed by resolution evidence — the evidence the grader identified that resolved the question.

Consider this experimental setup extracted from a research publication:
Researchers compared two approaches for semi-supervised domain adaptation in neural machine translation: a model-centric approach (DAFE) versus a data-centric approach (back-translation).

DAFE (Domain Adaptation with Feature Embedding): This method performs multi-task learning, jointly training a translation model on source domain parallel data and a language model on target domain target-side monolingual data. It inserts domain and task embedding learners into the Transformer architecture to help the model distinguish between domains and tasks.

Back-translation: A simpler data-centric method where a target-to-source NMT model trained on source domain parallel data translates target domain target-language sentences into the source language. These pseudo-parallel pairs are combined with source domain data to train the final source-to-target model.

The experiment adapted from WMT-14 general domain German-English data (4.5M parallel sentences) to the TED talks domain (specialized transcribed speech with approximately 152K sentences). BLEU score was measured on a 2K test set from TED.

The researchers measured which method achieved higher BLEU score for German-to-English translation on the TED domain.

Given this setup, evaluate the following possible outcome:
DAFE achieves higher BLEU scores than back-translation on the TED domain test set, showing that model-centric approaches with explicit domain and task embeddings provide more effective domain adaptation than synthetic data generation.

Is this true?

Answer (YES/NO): YES